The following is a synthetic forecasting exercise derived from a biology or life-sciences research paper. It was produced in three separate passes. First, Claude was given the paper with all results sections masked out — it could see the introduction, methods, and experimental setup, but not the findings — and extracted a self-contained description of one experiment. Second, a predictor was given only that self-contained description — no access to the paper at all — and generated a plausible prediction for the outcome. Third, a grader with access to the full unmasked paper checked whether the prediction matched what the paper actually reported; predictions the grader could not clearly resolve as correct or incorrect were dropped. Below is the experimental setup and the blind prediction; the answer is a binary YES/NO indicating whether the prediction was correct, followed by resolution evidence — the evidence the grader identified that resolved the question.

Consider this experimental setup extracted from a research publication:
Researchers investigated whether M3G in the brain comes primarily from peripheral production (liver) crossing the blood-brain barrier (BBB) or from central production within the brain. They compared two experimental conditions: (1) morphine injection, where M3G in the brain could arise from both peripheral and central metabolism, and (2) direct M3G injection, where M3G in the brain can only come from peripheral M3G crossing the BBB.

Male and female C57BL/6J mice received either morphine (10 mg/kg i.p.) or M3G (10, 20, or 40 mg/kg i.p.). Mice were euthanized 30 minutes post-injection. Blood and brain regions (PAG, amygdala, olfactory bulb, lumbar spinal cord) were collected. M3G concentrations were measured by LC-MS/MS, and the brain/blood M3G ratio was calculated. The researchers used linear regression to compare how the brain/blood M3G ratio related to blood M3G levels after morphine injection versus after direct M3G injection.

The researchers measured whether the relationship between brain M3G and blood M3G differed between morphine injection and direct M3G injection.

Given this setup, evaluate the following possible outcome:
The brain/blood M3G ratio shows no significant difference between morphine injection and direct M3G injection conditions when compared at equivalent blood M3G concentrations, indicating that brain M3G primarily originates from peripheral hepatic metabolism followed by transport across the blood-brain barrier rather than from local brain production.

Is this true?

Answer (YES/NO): NO